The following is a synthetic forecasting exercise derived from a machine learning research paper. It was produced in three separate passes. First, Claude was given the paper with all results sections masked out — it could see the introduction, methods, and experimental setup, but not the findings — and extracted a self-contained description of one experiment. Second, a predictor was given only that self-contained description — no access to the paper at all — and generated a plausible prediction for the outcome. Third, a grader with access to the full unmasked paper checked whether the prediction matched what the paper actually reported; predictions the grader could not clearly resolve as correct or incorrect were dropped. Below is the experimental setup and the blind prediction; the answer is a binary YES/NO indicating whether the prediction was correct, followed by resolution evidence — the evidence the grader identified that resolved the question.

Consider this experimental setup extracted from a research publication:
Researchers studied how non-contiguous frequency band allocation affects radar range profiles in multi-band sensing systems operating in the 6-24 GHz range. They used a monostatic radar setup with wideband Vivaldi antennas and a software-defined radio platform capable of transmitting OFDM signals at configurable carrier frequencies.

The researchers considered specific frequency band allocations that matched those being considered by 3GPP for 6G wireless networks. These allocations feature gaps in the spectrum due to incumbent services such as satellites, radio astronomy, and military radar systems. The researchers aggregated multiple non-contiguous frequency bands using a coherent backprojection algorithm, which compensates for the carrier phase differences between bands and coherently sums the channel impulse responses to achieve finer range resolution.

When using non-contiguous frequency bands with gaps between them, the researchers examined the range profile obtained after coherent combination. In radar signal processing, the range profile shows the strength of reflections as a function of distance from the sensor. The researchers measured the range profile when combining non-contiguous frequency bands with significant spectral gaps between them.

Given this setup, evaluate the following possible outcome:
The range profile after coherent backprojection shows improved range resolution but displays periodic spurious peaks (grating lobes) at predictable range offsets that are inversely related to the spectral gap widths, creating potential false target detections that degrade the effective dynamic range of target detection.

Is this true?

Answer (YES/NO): YES